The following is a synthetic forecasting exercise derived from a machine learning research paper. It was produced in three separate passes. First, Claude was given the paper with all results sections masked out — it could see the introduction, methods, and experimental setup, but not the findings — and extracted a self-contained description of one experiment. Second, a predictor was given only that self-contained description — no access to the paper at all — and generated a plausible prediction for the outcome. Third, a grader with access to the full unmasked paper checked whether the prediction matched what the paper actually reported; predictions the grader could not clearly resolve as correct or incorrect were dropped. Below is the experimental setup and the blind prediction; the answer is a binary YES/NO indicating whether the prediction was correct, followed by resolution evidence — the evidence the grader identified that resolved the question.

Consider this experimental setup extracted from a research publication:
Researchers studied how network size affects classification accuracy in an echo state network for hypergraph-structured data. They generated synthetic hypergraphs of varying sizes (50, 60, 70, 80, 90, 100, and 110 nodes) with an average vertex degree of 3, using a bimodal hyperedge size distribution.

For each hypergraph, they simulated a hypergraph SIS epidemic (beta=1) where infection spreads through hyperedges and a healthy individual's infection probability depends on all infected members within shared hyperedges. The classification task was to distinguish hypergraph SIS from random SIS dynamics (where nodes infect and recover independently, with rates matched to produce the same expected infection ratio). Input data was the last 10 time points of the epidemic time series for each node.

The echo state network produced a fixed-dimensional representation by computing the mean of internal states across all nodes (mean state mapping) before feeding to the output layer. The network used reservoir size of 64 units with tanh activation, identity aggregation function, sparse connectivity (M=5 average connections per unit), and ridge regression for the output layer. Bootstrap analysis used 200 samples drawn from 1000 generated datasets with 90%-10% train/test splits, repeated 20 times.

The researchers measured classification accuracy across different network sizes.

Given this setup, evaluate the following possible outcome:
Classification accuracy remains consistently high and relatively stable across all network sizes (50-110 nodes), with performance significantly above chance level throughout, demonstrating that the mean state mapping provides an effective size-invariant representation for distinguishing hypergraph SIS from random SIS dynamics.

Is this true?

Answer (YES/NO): NO